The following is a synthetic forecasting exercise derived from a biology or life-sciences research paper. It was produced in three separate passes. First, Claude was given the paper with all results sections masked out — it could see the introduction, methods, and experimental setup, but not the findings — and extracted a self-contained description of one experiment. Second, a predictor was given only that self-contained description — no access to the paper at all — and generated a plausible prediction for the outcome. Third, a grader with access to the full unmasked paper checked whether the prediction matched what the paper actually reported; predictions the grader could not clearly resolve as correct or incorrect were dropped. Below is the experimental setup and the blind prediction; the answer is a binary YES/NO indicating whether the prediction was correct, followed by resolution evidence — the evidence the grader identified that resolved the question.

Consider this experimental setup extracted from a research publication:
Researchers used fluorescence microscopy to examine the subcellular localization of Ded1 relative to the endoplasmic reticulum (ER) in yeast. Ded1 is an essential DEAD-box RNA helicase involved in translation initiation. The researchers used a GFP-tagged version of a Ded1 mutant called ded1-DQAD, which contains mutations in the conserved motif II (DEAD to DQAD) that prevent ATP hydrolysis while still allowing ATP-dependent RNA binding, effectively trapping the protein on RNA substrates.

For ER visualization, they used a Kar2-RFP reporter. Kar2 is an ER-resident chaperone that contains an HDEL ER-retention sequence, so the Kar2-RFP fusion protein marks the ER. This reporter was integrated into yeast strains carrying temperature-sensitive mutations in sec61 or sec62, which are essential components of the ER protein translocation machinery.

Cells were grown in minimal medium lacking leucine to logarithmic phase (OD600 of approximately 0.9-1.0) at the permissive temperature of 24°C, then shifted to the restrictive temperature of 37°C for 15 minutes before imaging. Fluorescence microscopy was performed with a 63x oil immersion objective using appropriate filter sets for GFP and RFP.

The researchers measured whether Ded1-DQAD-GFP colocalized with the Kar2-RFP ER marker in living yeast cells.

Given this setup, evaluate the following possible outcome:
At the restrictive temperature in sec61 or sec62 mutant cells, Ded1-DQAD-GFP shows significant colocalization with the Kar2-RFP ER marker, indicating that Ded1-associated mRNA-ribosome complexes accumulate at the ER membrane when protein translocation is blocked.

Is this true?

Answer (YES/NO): YES